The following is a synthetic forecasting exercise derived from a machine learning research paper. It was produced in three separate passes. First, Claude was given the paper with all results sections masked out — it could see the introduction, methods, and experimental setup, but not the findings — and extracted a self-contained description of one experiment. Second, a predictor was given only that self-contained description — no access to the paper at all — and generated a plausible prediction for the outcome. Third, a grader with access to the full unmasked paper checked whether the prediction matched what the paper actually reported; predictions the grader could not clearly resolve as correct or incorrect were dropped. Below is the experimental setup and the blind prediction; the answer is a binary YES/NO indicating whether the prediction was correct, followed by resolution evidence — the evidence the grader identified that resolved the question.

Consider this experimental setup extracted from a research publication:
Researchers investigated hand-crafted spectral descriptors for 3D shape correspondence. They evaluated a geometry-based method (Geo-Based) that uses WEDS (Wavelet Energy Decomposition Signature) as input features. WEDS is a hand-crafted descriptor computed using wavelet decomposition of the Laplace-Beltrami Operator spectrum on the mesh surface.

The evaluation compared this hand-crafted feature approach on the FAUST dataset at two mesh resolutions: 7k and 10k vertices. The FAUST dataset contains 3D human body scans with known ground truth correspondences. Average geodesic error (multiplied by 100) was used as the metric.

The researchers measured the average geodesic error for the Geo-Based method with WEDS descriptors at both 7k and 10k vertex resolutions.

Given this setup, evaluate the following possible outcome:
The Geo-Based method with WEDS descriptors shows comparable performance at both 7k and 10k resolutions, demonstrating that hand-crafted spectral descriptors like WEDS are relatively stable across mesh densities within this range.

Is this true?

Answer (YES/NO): NO